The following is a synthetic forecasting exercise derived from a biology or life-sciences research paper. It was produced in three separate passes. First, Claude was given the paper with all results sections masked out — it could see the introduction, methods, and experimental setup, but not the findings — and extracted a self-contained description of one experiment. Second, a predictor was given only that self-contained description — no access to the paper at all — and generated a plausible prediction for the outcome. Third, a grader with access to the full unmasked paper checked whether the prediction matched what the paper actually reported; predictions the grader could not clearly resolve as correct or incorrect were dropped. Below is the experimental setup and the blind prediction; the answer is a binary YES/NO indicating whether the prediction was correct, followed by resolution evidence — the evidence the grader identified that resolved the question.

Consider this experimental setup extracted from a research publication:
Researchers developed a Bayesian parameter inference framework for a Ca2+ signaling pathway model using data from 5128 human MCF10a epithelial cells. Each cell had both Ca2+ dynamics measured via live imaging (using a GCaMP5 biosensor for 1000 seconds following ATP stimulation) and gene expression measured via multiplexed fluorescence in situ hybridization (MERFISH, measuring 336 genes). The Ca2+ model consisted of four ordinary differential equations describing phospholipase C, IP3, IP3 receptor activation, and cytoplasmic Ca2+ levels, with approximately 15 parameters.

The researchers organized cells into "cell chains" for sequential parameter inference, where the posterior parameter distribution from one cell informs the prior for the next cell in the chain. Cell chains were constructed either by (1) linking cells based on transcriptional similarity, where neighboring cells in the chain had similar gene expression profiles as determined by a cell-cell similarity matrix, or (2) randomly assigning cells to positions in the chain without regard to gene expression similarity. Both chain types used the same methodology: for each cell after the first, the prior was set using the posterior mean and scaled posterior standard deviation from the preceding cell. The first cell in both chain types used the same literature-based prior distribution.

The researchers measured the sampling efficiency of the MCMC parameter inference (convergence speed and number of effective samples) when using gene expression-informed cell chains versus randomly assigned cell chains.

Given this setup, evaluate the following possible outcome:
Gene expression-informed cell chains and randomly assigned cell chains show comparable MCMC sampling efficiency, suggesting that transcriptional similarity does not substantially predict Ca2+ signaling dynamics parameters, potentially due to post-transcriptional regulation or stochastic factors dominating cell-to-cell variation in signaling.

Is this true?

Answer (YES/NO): YES